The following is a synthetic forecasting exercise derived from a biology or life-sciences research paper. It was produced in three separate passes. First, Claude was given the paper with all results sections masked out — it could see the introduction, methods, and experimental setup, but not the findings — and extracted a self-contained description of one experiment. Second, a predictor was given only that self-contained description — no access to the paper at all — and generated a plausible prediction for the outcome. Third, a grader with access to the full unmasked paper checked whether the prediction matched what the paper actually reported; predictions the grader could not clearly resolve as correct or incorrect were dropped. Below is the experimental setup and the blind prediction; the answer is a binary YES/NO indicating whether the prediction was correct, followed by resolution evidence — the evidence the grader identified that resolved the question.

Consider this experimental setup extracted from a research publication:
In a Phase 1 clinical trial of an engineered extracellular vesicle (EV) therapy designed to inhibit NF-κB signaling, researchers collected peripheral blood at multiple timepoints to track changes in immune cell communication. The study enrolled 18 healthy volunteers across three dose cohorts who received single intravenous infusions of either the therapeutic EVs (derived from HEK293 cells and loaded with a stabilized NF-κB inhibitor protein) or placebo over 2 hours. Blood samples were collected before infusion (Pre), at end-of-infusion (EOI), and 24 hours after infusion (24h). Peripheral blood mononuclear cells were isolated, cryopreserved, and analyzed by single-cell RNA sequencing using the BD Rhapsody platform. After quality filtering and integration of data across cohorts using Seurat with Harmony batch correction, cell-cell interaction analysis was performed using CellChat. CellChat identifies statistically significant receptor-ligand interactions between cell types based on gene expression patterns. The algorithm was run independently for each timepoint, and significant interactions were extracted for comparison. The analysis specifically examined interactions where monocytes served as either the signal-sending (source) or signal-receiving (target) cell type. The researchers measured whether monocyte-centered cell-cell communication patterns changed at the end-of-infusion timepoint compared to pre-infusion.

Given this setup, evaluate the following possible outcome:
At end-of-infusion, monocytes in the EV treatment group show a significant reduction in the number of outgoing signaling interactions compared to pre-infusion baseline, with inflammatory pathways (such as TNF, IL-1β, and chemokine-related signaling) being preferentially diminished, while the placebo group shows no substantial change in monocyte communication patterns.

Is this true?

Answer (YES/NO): NO